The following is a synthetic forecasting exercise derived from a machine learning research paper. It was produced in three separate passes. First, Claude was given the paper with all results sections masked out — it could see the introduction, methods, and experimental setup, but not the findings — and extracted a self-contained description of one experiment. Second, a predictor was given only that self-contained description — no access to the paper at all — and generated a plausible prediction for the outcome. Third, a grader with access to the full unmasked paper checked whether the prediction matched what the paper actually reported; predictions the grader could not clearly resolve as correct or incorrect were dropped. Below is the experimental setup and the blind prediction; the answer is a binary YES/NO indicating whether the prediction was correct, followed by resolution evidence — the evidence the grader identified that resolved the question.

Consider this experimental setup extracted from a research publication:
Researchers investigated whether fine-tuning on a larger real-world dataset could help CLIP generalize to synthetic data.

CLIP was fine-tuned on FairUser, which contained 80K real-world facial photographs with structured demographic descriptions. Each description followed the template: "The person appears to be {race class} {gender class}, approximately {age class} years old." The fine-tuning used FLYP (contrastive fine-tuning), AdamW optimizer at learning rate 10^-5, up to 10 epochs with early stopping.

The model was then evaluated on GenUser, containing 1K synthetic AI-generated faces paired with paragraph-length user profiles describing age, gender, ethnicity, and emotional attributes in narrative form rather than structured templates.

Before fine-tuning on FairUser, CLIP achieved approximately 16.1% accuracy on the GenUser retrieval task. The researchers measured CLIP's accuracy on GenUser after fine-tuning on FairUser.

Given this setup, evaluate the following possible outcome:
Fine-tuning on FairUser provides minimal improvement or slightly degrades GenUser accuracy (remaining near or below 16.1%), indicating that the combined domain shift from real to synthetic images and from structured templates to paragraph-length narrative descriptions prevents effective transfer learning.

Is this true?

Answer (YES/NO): YES